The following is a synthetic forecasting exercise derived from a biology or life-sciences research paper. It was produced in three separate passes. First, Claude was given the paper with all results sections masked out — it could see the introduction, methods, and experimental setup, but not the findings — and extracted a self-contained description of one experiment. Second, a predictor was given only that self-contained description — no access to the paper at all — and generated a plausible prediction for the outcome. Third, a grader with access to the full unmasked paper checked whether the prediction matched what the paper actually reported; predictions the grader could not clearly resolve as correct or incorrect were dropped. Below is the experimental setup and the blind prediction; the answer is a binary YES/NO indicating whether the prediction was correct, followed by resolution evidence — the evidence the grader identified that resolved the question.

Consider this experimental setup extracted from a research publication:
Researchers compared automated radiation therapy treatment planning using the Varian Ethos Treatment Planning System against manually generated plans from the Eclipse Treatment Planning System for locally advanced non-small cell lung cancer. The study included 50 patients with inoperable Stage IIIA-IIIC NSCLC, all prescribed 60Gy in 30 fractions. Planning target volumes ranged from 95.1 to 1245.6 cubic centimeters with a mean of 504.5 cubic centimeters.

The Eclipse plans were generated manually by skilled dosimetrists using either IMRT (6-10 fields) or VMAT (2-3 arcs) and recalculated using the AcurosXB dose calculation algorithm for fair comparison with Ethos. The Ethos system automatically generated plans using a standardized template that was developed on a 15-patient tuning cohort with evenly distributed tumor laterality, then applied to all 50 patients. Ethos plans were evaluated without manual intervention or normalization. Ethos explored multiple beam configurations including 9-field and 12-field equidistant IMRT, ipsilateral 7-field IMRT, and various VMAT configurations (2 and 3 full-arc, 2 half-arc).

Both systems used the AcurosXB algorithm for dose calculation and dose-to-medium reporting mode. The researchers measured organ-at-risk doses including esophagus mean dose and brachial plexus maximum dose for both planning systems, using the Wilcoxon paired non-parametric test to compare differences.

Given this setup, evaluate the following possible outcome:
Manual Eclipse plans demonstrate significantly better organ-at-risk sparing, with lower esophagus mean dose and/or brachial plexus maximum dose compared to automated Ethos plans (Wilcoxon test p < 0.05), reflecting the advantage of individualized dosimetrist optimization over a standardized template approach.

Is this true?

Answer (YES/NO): YES